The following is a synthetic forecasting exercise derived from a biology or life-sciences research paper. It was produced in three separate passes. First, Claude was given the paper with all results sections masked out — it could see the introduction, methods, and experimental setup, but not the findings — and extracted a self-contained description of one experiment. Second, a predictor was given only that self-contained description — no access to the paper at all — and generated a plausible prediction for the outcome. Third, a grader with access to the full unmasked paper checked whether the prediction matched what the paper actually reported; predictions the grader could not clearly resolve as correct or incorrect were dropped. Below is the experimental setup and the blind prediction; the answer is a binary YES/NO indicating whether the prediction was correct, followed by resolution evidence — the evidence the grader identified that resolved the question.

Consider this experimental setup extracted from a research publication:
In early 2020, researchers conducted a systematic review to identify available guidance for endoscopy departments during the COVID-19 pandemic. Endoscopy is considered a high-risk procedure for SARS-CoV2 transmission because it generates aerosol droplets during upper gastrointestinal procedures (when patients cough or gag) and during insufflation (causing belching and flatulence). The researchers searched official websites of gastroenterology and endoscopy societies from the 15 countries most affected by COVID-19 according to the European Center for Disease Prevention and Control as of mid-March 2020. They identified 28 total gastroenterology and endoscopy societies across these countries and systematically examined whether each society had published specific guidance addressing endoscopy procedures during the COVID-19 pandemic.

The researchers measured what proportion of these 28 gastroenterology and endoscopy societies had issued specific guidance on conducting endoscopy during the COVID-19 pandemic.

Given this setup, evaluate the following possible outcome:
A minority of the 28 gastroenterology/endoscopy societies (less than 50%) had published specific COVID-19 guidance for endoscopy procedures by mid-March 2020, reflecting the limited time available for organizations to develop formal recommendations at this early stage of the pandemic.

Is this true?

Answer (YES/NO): YES